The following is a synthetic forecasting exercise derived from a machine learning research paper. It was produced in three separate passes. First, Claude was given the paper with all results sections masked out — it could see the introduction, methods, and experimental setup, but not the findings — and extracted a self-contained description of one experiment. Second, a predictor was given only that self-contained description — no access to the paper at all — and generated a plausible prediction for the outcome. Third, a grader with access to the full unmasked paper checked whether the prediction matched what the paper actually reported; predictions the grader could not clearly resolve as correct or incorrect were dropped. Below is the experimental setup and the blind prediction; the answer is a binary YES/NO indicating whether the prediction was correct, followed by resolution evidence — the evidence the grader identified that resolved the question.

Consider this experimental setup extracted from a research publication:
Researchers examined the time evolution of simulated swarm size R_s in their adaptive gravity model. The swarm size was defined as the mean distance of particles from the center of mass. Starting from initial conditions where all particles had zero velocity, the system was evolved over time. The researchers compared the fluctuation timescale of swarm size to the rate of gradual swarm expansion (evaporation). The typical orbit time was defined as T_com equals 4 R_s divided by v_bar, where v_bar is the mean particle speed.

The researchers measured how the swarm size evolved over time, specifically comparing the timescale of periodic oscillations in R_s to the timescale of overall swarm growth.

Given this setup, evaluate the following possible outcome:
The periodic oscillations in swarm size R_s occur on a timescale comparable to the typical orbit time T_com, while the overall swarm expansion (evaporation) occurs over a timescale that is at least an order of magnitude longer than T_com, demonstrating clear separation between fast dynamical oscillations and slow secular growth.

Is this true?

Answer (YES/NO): YES